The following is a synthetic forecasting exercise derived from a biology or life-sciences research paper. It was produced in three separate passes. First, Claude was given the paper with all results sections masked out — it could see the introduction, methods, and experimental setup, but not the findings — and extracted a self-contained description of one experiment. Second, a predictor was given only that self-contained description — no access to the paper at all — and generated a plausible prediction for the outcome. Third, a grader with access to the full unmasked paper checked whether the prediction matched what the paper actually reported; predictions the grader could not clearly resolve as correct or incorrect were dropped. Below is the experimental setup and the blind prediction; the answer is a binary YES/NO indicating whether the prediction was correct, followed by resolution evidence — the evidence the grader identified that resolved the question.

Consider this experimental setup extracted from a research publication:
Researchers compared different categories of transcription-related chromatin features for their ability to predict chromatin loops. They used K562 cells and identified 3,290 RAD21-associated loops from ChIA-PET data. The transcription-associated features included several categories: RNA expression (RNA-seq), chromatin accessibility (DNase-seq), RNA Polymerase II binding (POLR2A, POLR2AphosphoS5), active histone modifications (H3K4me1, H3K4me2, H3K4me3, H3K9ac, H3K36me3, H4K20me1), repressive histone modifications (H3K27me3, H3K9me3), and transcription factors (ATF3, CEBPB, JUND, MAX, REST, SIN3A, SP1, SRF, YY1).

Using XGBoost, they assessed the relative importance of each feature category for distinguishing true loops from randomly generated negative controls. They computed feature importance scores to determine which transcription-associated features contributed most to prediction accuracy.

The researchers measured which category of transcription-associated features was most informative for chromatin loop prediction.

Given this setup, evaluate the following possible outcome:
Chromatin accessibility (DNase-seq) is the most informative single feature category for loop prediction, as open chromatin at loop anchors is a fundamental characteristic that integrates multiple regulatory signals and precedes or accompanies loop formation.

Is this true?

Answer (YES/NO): NO